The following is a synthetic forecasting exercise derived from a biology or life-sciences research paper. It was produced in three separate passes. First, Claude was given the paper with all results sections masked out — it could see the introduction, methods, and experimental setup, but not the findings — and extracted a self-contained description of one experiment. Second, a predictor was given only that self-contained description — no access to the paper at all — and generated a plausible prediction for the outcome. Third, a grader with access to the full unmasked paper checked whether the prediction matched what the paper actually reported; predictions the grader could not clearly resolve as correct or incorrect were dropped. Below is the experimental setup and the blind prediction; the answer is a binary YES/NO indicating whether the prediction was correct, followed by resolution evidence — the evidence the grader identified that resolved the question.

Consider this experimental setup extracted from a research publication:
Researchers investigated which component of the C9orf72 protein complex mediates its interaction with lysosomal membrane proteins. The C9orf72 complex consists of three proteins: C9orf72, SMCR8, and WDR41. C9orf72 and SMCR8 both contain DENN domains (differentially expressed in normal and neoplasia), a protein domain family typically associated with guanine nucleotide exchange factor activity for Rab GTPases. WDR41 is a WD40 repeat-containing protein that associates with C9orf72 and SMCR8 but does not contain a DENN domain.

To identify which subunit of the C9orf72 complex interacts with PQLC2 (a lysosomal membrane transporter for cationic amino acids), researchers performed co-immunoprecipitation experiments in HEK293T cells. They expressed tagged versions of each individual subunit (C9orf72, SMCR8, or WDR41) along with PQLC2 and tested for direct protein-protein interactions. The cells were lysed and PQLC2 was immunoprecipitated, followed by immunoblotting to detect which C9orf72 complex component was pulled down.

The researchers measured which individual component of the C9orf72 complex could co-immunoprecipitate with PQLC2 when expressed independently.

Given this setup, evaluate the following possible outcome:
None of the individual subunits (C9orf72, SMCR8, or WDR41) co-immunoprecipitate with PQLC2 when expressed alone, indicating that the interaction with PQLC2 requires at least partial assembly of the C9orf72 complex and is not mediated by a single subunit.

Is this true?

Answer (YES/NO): NO